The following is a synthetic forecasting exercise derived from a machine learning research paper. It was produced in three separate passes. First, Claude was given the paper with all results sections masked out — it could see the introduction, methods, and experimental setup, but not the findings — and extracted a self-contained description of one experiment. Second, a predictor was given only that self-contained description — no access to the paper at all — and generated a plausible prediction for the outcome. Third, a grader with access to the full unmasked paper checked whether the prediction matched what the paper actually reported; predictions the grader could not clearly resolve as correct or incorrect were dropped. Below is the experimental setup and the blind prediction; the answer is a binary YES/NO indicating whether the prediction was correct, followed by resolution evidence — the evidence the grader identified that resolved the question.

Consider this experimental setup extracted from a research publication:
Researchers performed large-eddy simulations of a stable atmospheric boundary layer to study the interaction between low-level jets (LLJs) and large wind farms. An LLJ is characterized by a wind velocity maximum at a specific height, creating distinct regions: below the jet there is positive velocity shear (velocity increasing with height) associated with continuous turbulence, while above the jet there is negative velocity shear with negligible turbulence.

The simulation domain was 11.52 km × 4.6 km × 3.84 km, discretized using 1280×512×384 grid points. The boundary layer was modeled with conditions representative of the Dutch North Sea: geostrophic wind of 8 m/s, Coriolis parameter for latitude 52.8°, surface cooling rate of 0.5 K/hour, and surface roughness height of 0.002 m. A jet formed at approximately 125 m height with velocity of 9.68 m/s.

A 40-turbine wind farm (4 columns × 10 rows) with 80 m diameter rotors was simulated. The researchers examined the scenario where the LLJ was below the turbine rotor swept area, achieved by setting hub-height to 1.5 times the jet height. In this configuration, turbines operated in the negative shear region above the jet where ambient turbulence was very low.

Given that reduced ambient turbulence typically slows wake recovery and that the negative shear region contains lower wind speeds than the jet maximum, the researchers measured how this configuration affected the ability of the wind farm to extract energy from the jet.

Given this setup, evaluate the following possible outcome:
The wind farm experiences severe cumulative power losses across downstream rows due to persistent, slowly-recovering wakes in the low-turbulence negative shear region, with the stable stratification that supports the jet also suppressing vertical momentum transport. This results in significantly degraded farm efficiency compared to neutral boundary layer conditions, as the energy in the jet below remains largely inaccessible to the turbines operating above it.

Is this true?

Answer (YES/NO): NO